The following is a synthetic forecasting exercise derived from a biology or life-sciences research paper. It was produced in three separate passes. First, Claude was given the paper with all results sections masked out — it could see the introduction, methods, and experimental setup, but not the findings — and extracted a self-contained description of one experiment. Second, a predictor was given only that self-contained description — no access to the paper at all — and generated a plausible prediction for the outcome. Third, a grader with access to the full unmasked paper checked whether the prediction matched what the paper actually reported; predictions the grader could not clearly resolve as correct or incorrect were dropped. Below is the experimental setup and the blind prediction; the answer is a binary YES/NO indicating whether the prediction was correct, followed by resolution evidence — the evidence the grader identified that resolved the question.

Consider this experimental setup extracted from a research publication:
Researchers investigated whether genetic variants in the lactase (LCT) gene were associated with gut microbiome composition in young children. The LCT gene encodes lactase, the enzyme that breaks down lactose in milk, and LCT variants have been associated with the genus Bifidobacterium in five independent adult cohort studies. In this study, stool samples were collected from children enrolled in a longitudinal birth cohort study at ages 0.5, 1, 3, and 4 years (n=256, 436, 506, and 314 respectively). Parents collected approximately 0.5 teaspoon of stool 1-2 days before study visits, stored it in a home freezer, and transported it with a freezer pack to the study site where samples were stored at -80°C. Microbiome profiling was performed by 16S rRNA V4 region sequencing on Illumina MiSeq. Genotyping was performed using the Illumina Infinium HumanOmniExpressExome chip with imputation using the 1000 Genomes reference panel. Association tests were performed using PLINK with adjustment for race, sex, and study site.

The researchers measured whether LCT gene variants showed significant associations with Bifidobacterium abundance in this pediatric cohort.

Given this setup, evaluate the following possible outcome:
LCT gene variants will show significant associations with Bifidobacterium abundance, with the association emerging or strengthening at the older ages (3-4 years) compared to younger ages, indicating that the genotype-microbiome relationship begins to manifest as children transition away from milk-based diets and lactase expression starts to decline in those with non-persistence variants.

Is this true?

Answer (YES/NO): NO